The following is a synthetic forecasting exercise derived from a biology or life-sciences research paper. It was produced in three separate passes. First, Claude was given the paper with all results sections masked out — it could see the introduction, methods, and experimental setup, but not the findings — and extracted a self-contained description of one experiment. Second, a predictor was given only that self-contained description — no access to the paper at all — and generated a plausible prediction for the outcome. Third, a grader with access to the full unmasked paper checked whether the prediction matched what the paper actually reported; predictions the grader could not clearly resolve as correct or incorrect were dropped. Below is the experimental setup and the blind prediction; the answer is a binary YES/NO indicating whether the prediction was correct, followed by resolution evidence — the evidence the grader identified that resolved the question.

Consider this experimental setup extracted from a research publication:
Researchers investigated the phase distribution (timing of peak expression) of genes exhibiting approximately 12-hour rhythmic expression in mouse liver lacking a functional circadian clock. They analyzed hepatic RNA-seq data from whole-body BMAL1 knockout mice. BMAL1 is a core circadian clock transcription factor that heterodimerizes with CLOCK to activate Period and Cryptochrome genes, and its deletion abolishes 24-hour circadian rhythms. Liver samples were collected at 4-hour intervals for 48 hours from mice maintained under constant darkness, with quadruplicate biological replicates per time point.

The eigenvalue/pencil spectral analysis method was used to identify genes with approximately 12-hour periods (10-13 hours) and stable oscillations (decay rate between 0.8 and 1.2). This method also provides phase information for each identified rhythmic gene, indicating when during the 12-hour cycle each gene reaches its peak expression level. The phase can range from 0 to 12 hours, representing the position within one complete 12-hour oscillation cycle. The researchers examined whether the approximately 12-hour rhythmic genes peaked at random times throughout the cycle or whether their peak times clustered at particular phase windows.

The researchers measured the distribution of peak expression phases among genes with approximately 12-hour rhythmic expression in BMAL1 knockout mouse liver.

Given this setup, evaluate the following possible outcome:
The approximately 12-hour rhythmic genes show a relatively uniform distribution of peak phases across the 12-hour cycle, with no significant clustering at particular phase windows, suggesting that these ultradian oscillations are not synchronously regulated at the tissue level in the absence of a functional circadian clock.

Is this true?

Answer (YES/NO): NO